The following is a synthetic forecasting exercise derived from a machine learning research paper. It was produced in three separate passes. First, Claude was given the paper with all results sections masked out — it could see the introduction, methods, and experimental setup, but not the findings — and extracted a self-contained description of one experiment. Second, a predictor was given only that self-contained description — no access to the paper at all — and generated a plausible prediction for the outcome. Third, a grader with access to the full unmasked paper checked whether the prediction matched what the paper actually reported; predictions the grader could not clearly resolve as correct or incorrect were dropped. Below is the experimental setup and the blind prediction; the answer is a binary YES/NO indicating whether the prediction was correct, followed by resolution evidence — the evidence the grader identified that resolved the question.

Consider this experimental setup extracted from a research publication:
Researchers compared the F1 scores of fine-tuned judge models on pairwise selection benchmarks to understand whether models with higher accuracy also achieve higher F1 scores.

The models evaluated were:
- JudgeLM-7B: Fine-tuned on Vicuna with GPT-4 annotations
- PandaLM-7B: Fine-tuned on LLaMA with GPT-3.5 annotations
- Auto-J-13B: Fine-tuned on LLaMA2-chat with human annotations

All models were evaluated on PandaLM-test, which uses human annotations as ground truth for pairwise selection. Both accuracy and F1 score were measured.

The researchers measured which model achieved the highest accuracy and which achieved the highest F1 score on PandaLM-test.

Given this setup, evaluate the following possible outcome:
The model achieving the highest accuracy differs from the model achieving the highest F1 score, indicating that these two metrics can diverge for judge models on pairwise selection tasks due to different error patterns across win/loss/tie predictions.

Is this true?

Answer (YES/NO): YES